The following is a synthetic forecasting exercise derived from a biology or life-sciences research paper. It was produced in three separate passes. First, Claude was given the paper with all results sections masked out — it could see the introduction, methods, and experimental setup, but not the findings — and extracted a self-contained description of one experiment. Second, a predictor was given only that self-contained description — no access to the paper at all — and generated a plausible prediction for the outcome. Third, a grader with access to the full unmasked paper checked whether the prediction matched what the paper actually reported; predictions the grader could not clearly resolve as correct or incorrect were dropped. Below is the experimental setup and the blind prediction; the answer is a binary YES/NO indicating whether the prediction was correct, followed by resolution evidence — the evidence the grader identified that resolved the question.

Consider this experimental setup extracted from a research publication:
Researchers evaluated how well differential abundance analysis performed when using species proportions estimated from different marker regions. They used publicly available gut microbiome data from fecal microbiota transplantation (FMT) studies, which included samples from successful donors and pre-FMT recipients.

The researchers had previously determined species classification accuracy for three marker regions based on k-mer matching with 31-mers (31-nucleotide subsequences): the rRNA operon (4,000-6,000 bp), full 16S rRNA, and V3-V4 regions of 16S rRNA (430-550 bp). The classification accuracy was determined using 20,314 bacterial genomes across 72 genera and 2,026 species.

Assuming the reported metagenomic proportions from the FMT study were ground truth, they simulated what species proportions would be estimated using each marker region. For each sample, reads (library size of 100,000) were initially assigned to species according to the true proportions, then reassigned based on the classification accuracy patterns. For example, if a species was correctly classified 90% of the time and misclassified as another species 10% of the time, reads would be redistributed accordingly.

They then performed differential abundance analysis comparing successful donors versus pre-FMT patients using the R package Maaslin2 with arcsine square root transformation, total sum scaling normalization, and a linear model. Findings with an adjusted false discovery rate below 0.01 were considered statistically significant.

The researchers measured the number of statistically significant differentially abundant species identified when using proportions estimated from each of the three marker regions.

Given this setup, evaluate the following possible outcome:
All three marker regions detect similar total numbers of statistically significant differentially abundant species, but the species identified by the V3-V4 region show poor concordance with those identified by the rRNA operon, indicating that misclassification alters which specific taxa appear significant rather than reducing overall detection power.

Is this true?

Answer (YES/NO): YES